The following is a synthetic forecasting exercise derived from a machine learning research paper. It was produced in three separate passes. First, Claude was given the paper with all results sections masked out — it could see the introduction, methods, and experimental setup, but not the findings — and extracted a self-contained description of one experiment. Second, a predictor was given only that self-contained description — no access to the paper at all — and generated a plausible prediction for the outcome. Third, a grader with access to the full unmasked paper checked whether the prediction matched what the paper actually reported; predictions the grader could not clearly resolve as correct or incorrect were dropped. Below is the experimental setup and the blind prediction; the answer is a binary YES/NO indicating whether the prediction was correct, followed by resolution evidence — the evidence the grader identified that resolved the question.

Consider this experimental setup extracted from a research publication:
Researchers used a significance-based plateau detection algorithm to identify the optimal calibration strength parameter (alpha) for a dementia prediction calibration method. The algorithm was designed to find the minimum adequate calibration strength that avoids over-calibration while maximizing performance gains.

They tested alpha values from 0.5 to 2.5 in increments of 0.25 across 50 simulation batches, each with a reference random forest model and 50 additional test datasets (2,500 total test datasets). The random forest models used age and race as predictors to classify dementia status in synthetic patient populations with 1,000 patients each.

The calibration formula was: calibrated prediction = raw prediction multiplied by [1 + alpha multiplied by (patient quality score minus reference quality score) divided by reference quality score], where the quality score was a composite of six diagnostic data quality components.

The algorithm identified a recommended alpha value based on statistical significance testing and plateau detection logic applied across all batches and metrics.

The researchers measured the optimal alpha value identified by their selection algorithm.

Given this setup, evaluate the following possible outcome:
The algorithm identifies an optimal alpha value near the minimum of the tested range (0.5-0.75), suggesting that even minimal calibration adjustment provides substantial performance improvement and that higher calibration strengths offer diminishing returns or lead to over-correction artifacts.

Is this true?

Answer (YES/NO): NO